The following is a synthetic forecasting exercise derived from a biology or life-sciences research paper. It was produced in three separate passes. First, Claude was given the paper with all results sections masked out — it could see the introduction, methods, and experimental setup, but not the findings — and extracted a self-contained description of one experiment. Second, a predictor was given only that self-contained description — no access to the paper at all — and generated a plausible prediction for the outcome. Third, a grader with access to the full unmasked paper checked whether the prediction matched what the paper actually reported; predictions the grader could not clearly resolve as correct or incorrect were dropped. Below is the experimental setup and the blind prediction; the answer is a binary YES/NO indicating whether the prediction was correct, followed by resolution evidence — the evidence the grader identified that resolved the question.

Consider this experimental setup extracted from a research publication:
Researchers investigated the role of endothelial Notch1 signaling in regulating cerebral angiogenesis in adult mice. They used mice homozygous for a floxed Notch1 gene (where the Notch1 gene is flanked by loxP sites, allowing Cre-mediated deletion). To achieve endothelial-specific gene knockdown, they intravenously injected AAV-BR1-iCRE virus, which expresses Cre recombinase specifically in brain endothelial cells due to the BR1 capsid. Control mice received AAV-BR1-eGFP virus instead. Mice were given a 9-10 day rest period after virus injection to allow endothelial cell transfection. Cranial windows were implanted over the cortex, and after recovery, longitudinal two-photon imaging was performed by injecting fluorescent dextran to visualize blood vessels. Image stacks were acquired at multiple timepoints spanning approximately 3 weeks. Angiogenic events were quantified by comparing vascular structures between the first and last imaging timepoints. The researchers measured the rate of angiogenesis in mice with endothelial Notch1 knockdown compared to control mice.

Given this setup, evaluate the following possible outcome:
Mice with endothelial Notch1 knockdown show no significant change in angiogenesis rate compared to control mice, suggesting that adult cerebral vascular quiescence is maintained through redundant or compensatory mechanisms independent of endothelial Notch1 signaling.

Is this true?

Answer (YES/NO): NO